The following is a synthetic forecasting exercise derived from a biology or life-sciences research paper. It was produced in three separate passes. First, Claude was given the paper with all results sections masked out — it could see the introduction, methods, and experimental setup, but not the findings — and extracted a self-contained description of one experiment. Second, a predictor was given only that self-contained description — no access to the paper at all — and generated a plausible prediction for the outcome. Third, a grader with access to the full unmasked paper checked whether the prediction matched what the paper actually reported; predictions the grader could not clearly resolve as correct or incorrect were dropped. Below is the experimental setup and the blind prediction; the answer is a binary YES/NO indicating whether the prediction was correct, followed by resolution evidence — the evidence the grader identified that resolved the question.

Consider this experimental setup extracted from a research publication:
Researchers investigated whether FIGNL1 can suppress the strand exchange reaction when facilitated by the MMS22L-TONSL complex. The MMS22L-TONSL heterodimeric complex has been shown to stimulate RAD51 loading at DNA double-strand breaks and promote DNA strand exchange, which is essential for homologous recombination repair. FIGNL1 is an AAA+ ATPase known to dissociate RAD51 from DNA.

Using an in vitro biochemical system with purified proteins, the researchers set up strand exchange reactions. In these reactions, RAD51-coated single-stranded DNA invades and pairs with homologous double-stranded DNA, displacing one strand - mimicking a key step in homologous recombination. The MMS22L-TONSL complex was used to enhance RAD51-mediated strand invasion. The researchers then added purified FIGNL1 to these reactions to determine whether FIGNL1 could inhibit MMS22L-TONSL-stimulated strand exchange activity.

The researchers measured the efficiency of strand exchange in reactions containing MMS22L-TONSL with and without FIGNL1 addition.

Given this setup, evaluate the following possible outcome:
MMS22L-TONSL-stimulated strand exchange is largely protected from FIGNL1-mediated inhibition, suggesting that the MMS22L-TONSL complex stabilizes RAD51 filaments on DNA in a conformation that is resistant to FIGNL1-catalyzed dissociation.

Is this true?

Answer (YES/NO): NO